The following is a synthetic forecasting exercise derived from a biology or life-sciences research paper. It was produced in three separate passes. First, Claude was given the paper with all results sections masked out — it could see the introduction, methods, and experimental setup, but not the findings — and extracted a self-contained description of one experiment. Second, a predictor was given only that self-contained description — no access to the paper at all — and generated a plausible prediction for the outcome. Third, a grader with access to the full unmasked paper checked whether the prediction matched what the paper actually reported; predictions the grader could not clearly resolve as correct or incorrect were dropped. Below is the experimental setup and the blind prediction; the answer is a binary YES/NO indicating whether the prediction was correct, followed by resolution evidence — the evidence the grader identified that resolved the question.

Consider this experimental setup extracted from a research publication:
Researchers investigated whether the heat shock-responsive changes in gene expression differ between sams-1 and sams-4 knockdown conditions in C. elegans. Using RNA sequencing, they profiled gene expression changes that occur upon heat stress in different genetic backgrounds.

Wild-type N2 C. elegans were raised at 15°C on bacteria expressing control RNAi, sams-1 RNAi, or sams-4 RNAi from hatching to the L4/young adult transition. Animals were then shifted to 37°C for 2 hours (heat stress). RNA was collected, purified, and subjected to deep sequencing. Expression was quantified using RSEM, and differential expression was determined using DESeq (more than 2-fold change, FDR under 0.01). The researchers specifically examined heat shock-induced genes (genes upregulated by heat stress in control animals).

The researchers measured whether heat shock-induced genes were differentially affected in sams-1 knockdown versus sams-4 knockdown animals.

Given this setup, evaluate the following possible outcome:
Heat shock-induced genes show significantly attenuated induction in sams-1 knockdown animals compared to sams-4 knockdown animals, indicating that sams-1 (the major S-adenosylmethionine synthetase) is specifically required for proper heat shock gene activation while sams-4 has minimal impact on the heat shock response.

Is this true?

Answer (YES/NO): NO